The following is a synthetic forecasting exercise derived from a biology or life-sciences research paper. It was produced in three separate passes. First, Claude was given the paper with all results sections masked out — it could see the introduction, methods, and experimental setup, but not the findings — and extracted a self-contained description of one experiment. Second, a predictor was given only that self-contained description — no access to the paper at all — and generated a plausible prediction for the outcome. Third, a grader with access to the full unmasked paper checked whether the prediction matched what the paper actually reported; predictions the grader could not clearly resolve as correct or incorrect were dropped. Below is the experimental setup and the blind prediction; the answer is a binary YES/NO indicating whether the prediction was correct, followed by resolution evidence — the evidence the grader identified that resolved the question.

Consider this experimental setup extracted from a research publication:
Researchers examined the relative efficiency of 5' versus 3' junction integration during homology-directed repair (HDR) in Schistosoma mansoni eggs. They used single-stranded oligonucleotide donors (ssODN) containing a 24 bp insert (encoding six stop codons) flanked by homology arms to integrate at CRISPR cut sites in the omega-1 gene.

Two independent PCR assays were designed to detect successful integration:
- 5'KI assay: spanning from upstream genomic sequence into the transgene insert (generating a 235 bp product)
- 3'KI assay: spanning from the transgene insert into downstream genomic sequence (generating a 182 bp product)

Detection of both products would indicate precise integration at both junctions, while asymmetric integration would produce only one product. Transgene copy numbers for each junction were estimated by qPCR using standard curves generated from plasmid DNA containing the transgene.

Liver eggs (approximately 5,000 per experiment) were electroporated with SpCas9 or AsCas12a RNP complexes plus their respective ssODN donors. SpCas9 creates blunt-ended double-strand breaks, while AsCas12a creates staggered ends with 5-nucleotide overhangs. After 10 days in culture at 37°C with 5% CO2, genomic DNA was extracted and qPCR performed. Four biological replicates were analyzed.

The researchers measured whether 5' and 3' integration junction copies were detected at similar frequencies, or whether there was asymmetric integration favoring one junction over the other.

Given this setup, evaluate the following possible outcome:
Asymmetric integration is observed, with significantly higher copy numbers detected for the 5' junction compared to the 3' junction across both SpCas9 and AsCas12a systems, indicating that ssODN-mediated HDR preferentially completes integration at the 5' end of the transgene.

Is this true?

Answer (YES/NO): NO